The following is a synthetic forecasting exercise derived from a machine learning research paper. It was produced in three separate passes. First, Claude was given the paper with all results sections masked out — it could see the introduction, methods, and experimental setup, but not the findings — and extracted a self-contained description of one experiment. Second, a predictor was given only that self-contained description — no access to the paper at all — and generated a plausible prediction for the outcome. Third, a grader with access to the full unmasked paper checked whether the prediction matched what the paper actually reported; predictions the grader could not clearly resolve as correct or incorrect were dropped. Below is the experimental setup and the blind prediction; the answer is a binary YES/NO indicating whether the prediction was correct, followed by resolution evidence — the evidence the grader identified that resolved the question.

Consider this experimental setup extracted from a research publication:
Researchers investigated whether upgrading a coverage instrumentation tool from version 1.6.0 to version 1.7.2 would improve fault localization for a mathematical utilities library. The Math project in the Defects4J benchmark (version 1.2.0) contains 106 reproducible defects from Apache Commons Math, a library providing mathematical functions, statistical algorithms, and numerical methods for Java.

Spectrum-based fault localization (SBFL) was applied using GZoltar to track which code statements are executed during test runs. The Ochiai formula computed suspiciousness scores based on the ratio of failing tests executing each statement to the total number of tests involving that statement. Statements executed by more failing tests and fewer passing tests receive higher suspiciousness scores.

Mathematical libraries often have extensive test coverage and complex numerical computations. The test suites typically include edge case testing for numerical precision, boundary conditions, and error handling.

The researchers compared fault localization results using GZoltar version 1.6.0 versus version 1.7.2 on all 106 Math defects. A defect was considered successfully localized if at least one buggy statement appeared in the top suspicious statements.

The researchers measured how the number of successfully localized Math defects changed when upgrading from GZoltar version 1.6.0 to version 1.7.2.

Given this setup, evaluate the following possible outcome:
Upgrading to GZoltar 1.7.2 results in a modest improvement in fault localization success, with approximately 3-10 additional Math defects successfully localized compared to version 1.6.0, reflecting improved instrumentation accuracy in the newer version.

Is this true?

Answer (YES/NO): NO